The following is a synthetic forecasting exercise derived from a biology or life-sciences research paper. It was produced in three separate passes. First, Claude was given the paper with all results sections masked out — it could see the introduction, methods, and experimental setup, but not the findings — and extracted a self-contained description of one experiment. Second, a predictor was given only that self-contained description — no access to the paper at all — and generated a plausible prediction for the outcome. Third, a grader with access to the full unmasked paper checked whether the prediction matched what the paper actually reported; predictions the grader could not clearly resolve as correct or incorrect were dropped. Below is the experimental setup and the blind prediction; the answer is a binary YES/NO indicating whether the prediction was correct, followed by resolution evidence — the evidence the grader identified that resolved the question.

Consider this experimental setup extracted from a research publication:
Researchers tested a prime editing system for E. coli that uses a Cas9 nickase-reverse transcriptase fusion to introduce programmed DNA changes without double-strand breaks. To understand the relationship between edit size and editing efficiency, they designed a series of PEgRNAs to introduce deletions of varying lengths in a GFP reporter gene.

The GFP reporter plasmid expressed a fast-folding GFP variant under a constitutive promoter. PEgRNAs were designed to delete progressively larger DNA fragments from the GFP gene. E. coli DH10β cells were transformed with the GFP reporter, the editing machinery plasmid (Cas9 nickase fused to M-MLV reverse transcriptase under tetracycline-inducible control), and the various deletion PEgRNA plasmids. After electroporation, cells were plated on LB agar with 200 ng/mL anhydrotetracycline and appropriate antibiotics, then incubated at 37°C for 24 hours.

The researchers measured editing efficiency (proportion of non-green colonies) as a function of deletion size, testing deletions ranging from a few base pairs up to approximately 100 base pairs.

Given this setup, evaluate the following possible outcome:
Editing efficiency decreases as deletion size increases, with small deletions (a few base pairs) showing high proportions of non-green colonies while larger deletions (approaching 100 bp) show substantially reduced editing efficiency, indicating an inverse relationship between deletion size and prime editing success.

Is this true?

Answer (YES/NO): YES